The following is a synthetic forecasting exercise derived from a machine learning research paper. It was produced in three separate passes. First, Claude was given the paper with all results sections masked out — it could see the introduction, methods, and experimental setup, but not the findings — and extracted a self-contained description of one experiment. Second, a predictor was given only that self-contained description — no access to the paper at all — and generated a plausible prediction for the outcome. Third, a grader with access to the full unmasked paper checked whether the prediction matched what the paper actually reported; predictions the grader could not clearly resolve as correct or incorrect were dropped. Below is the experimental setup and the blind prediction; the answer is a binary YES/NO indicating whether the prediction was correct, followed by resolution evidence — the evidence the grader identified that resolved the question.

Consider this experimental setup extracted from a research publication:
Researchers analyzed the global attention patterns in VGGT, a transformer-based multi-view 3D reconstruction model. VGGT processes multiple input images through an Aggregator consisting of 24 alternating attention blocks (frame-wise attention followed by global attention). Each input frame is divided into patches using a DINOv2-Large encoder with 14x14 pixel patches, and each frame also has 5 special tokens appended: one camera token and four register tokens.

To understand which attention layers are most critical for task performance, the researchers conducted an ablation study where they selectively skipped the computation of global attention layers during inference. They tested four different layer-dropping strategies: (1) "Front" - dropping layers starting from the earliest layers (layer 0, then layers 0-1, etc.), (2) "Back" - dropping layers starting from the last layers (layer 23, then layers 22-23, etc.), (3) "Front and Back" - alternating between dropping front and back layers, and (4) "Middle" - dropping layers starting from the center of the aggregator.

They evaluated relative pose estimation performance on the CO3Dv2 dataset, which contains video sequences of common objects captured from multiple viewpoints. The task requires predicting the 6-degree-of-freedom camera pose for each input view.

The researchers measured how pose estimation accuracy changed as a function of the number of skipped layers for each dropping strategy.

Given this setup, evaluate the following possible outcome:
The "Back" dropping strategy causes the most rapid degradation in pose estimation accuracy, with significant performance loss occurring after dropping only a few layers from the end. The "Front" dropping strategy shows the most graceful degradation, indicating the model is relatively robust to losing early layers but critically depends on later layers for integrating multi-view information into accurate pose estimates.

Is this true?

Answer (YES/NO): NO